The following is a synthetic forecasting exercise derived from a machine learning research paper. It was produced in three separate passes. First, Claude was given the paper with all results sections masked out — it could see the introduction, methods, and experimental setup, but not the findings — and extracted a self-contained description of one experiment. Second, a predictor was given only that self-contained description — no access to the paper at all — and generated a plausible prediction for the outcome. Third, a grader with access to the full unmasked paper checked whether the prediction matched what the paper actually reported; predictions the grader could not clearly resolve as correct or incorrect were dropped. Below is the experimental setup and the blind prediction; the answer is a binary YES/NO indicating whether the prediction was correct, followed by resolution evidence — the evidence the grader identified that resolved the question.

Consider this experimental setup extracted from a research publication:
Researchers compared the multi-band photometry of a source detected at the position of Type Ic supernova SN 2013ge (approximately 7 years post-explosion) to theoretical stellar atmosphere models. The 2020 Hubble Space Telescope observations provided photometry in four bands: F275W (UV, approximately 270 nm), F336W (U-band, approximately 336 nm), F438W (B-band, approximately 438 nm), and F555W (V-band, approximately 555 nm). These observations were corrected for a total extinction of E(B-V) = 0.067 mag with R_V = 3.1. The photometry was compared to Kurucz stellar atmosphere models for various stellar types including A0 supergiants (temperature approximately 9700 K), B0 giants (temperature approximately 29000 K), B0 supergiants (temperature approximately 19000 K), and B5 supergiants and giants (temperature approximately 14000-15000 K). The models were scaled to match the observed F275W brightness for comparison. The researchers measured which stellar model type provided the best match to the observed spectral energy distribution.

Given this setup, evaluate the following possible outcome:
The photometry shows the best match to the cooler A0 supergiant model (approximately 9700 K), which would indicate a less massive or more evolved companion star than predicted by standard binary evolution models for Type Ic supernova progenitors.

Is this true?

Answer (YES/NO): NO